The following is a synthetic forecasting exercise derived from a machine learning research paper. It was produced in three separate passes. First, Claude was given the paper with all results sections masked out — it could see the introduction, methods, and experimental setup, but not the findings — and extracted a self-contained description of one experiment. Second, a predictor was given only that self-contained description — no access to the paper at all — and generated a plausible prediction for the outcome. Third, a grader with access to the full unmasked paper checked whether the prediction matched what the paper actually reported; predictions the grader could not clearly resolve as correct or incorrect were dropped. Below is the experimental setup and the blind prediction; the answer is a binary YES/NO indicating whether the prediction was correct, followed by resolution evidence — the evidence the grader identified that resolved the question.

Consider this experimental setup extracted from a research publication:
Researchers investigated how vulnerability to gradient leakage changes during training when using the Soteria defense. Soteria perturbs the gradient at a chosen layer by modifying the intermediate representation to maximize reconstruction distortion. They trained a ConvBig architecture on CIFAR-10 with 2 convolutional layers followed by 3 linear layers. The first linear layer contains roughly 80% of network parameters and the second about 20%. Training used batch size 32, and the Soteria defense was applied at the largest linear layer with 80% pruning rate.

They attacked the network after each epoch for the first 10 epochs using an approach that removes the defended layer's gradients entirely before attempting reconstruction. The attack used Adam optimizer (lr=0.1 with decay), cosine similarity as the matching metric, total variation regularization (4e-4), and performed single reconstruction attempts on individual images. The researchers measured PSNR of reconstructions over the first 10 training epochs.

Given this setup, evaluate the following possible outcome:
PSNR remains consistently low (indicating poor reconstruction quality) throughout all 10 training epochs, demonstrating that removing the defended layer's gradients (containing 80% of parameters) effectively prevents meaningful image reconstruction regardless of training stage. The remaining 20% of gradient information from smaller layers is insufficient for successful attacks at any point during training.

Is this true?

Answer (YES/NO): NO